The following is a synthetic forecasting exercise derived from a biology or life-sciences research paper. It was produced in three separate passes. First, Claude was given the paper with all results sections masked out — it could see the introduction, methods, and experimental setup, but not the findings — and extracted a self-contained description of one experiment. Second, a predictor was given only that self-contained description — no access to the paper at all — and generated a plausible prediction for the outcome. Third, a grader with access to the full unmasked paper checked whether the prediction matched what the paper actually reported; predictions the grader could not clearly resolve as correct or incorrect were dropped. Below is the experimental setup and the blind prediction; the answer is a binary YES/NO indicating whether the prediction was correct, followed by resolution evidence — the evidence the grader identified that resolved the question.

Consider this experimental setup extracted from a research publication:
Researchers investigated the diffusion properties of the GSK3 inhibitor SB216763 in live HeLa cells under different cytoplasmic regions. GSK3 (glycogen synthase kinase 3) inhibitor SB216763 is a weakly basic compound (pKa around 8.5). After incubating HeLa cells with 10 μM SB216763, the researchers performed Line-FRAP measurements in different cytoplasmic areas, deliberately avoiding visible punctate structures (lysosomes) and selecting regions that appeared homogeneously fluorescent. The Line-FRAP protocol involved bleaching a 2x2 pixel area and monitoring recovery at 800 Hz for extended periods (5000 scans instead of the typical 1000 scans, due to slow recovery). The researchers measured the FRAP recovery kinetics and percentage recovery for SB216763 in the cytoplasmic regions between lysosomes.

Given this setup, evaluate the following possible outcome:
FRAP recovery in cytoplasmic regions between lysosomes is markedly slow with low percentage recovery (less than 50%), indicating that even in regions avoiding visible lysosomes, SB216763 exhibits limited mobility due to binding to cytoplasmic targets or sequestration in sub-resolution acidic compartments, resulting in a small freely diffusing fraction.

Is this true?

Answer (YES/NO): NO